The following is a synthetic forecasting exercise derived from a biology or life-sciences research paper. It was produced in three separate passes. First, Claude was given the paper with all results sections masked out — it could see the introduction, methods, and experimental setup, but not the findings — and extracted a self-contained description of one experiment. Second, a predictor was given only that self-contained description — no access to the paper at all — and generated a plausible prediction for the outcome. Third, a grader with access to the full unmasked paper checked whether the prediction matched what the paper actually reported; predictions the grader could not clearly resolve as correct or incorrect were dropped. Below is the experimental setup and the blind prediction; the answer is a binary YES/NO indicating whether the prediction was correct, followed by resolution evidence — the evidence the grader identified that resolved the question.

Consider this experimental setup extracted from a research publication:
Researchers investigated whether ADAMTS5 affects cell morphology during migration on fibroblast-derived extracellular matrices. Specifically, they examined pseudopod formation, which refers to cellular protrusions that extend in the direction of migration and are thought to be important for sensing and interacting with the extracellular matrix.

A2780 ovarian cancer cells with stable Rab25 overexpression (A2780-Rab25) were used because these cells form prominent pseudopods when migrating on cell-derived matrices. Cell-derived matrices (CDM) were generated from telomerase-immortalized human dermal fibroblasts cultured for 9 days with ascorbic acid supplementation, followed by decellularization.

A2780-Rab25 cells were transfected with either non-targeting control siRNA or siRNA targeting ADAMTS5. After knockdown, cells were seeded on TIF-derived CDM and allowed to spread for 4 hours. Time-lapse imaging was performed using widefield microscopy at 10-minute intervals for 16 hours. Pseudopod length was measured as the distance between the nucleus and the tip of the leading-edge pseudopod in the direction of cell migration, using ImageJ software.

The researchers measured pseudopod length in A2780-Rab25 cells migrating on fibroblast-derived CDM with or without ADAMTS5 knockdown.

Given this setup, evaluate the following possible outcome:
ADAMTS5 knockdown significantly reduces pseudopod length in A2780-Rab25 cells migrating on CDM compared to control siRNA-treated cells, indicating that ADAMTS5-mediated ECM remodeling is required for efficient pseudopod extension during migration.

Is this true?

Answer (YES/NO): YES